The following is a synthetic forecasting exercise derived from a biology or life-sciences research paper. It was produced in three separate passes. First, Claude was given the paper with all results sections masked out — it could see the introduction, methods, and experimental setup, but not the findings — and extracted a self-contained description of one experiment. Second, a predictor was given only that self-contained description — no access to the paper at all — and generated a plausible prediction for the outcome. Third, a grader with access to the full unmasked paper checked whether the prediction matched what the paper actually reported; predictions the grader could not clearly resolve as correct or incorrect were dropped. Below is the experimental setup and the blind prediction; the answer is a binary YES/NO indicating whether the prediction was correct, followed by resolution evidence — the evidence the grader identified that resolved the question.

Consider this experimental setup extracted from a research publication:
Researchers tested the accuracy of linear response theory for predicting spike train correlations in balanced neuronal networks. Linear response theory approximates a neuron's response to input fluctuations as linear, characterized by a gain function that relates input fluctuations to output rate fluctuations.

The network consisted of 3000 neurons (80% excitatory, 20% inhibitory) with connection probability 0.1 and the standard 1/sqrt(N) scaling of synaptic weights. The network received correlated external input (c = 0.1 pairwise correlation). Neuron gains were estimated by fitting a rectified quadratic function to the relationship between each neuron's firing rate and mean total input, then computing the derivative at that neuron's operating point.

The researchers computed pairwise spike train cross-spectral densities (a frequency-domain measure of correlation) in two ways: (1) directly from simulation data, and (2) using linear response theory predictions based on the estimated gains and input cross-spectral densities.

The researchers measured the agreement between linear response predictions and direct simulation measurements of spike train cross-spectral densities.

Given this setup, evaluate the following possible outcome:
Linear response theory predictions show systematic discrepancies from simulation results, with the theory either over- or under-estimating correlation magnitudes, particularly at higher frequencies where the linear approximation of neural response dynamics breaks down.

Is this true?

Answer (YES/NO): NO